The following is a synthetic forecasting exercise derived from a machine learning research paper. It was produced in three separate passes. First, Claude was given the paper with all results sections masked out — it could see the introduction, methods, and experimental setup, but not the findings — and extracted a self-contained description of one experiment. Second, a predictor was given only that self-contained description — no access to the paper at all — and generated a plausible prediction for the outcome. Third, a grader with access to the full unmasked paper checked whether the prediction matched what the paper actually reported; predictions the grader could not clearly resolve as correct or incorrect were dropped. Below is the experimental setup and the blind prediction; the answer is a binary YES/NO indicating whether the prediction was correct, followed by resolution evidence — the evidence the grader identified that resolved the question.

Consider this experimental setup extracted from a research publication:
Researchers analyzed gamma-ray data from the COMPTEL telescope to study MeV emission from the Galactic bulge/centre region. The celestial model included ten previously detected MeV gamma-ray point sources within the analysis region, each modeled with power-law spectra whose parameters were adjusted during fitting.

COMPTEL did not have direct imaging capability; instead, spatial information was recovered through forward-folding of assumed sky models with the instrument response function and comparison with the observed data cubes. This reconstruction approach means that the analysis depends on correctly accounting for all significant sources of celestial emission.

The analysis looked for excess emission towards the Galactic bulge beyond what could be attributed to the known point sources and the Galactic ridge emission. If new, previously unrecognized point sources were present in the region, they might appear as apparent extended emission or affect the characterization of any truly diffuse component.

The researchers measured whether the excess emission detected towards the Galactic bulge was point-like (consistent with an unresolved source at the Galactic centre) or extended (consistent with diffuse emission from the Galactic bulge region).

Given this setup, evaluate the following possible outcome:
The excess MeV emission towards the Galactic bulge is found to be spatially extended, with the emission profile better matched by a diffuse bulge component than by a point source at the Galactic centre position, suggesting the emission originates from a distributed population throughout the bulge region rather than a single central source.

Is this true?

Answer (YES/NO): YES